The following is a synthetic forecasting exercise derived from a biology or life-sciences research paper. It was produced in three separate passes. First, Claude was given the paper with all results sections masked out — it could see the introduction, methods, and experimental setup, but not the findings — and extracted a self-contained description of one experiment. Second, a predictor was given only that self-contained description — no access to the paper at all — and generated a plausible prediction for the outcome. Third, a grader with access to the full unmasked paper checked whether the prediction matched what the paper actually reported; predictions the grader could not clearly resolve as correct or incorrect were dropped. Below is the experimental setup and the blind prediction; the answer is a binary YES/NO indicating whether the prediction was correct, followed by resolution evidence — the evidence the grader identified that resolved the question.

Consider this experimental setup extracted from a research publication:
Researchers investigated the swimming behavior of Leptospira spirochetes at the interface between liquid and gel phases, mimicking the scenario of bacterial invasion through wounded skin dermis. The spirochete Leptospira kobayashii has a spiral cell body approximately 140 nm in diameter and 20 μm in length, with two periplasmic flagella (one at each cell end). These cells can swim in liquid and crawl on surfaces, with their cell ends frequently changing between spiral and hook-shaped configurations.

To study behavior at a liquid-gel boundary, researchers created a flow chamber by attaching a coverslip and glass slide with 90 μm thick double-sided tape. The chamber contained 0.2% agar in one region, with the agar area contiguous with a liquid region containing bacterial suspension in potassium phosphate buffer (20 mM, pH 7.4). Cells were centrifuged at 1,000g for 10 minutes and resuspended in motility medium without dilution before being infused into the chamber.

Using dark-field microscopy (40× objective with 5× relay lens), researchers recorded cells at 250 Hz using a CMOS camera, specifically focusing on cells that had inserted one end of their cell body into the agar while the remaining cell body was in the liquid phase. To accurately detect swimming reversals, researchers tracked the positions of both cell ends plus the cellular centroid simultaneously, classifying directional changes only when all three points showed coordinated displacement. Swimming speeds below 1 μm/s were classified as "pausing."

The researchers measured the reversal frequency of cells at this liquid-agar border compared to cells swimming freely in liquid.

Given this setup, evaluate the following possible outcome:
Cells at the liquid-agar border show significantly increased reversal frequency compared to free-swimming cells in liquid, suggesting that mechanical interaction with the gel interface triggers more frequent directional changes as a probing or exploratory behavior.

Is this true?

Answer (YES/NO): YES